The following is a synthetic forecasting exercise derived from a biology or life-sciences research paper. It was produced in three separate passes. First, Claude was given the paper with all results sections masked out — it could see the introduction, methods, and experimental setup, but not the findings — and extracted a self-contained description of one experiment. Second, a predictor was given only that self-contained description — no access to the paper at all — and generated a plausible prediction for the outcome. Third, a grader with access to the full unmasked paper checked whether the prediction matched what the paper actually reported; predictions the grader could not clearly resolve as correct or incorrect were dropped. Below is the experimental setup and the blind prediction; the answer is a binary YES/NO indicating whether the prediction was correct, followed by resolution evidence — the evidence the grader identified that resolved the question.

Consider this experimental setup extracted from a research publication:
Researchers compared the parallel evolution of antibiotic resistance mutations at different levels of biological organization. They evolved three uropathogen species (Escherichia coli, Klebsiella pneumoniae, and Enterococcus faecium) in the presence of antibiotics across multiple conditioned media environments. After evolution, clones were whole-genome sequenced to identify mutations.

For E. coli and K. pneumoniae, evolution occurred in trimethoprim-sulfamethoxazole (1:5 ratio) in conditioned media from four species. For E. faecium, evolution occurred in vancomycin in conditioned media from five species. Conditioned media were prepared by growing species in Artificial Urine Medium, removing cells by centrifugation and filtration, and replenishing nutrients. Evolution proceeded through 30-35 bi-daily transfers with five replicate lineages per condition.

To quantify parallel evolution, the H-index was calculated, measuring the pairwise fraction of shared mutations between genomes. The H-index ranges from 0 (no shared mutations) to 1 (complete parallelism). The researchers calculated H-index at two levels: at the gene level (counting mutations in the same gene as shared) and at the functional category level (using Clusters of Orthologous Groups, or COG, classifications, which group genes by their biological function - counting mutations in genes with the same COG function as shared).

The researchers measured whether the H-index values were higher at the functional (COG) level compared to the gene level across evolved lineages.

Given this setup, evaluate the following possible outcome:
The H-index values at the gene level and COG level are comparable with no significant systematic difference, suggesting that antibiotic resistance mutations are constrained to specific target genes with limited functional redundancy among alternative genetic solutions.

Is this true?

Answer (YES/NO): NO